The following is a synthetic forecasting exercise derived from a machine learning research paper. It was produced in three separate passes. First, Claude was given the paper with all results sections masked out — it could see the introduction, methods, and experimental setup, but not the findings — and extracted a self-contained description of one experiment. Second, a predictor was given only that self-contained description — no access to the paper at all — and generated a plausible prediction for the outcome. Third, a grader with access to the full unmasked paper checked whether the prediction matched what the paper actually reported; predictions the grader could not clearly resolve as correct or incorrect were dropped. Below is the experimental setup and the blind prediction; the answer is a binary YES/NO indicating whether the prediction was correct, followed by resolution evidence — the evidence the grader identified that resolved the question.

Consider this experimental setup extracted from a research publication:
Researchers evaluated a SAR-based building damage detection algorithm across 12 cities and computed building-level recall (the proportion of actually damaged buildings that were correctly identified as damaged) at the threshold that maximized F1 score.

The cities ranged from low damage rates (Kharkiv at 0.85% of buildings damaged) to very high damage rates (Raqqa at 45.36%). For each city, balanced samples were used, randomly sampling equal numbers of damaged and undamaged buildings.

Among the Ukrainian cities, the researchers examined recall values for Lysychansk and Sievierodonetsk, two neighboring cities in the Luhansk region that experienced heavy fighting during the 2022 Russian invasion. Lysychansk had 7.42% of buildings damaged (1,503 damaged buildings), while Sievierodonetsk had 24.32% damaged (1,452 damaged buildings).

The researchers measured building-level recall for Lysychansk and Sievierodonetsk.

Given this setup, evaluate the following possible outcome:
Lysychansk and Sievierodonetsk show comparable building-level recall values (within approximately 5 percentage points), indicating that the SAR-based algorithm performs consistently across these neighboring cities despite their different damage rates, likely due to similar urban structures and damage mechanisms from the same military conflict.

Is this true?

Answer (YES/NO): YES